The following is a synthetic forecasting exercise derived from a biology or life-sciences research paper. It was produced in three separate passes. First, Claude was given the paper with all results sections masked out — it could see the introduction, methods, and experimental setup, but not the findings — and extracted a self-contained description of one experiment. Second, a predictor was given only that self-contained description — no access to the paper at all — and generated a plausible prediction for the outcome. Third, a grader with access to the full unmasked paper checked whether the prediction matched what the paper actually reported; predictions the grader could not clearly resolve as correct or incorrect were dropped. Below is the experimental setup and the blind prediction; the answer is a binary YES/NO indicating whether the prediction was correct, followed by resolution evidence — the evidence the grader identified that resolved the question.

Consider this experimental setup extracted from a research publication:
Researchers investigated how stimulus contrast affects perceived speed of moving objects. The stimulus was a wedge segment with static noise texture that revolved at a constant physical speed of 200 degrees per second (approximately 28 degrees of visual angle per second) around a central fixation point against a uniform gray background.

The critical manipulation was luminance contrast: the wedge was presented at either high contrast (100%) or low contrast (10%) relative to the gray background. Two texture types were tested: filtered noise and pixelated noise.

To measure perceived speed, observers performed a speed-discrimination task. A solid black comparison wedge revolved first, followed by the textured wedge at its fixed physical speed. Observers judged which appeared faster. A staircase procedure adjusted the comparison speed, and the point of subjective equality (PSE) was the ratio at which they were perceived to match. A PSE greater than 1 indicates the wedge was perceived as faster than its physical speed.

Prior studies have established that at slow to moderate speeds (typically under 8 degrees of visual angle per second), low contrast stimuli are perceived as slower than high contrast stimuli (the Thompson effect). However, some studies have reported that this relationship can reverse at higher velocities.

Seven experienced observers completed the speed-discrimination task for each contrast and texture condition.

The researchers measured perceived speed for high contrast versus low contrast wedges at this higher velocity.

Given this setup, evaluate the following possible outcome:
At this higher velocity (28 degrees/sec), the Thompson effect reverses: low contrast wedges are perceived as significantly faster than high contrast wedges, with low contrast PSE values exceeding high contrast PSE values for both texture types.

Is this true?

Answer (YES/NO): YES